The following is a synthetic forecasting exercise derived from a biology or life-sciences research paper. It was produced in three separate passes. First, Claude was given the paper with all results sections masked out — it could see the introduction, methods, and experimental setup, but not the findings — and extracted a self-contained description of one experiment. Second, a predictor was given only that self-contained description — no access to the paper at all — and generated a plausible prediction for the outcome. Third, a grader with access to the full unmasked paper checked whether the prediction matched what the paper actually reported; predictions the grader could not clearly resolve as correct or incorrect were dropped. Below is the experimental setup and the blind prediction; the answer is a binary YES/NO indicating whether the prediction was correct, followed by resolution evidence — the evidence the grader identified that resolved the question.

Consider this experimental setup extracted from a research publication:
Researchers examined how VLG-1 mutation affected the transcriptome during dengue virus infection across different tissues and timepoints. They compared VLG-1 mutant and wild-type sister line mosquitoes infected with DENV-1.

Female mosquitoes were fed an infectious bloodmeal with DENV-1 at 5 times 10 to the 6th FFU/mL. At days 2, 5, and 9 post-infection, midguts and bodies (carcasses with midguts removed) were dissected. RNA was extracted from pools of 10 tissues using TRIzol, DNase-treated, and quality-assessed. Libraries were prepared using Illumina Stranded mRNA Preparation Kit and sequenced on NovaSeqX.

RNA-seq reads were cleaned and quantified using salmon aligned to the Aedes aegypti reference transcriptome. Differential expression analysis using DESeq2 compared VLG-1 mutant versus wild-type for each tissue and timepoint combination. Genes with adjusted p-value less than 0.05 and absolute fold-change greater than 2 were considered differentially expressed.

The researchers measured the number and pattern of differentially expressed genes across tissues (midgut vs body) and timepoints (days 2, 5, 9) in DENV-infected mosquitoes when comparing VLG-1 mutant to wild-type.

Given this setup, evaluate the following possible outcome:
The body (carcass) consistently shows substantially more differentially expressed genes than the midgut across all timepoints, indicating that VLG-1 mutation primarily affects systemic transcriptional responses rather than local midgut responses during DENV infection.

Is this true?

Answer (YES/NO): NO